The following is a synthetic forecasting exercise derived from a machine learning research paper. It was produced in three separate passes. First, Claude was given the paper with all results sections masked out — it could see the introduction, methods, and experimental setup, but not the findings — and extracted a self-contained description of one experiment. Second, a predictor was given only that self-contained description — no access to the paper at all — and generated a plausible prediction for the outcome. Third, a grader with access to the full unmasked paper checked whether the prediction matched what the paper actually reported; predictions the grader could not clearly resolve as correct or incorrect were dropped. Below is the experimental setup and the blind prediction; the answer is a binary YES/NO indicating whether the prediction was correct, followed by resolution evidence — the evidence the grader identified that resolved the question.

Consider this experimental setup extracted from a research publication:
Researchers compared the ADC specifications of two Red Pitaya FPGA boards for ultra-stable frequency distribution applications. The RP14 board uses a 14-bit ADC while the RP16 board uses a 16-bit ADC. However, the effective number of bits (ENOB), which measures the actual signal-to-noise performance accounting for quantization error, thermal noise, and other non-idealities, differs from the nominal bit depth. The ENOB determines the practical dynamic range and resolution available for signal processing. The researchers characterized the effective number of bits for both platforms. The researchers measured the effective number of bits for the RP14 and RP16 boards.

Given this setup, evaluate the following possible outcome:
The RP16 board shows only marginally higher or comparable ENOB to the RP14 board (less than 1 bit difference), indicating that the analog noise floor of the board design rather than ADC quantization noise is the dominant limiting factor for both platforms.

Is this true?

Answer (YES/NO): YES